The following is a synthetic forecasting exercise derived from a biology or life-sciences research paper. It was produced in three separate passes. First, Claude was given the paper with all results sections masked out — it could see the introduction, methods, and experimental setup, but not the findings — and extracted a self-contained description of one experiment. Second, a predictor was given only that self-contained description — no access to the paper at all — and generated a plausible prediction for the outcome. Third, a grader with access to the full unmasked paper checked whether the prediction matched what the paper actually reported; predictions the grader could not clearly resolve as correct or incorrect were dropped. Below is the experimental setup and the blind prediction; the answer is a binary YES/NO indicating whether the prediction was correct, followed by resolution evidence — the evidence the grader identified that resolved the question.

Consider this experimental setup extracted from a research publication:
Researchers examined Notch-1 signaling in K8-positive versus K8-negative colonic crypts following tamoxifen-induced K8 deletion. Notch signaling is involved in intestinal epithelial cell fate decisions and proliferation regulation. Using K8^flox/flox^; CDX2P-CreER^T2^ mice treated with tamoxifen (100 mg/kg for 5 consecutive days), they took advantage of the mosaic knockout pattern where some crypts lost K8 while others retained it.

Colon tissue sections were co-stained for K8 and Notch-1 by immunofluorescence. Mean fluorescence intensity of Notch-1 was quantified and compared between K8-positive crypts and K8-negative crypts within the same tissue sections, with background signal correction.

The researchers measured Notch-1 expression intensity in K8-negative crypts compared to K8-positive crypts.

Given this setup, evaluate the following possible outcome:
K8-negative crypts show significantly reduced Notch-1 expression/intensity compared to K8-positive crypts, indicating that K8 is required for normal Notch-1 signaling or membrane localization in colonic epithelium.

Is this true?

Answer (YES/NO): YES